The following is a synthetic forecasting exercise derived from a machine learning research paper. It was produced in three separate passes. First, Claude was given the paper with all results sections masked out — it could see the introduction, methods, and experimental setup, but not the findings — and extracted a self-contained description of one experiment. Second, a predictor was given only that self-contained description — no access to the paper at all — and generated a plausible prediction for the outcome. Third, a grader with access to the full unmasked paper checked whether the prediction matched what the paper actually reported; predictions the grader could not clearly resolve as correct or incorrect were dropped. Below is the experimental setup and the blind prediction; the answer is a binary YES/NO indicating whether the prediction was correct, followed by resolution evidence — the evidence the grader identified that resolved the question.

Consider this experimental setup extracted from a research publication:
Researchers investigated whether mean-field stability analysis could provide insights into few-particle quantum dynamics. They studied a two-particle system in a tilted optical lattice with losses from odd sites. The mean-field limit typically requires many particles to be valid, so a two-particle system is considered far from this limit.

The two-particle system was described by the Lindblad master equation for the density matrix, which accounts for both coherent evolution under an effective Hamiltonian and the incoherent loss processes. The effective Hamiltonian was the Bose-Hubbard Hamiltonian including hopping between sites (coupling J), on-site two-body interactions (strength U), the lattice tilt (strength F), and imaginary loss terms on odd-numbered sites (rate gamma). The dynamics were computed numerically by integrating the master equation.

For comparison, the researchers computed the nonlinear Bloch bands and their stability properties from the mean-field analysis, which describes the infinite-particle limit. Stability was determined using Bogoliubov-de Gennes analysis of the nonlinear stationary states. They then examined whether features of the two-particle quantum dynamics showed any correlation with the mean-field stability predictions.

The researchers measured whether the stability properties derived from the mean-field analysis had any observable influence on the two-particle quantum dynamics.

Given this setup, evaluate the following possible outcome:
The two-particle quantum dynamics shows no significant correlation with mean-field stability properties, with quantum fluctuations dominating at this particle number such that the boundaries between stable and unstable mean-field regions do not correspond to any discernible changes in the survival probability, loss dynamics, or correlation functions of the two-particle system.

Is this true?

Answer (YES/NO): NO